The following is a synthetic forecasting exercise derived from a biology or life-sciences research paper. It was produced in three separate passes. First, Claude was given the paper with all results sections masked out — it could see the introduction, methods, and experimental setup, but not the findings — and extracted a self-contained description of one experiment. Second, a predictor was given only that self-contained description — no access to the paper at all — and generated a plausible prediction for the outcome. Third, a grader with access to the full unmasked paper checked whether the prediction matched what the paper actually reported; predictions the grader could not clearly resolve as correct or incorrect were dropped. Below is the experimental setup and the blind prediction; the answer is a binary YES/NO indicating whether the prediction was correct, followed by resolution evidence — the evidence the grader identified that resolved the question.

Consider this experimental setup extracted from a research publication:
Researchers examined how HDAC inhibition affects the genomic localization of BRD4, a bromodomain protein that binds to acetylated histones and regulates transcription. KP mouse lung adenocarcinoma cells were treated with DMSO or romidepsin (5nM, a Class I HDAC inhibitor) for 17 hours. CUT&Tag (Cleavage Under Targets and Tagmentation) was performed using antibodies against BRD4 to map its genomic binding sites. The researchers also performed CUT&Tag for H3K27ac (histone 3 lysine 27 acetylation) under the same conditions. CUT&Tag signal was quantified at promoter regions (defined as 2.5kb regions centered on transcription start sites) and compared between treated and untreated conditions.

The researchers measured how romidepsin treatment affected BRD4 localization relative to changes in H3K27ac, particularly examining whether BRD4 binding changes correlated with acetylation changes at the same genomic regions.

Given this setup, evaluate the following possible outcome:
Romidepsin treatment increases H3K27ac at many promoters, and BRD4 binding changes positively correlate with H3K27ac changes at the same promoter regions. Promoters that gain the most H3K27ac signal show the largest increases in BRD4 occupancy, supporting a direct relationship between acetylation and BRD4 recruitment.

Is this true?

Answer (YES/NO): NO